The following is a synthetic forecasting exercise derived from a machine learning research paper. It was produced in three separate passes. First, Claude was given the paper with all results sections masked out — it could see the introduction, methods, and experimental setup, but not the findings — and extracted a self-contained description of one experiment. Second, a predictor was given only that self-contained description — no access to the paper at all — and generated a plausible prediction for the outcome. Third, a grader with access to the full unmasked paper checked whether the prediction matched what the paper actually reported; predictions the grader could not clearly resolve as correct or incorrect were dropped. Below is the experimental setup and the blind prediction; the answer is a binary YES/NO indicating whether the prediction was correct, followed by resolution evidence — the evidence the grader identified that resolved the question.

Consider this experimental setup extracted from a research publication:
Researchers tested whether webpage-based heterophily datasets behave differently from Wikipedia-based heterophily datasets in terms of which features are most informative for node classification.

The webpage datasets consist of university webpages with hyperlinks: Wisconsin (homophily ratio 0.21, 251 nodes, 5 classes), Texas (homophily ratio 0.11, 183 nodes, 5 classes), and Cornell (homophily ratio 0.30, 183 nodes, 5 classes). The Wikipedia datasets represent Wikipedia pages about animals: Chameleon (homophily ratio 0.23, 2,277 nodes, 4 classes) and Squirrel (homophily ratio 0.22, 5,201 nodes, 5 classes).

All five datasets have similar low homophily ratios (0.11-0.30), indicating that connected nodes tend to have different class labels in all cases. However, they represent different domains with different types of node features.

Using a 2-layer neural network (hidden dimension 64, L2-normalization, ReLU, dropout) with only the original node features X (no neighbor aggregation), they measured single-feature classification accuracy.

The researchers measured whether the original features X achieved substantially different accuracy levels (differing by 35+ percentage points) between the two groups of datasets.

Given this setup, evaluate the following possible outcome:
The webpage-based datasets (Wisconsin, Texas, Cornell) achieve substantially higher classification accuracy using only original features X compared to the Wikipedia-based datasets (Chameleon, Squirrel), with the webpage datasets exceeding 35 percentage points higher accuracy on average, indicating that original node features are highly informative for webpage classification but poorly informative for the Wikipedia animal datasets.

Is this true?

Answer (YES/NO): YES